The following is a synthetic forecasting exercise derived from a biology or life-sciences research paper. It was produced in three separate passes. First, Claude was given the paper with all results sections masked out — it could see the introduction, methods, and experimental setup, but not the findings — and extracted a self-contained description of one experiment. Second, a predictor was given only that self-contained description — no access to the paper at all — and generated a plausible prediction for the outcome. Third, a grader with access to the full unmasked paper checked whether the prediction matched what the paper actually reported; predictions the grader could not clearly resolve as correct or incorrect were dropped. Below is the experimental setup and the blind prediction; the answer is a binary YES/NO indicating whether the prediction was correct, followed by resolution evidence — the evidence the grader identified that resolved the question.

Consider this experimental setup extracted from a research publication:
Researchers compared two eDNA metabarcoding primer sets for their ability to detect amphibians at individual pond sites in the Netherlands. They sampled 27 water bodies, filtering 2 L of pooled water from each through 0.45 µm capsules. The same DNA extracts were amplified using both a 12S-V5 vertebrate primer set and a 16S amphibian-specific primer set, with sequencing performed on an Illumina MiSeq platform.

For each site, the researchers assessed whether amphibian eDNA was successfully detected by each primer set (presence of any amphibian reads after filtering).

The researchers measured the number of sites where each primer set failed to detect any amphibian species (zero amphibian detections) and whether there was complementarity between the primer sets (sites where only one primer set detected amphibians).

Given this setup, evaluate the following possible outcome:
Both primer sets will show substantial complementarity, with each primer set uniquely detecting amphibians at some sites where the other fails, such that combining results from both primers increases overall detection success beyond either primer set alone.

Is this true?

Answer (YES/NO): NO